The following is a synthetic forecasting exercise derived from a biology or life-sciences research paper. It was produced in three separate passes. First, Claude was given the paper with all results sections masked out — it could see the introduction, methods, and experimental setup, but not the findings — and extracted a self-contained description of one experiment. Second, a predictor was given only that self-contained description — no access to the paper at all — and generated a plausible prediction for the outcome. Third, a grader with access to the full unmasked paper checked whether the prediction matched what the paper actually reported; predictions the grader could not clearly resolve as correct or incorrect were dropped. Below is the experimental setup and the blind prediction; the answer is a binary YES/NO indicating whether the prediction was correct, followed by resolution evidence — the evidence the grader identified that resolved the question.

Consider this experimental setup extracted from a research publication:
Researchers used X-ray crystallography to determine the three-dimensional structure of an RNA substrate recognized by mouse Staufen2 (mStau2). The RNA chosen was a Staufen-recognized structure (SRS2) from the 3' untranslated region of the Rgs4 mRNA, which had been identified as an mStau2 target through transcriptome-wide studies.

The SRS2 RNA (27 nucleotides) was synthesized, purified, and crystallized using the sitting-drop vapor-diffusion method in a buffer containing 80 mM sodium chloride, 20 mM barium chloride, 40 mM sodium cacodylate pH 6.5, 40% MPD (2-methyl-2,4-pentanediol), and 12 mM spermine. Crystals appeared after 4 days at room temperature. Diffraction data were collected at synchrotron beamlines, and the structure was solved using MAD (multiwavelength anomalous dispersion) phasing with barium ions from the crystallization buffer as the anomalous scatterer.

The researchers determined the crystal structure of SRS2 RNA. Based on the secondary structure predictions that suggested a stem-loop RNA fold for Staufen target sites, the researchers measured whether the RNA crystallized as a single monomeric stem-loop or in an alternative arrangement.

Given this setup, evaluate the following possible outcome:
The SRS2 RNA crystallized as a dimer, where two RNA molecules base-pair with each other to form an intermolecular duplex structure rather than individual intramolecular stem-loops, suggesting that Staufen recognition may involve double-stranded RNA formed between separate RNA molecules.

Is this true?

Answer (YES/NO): NO